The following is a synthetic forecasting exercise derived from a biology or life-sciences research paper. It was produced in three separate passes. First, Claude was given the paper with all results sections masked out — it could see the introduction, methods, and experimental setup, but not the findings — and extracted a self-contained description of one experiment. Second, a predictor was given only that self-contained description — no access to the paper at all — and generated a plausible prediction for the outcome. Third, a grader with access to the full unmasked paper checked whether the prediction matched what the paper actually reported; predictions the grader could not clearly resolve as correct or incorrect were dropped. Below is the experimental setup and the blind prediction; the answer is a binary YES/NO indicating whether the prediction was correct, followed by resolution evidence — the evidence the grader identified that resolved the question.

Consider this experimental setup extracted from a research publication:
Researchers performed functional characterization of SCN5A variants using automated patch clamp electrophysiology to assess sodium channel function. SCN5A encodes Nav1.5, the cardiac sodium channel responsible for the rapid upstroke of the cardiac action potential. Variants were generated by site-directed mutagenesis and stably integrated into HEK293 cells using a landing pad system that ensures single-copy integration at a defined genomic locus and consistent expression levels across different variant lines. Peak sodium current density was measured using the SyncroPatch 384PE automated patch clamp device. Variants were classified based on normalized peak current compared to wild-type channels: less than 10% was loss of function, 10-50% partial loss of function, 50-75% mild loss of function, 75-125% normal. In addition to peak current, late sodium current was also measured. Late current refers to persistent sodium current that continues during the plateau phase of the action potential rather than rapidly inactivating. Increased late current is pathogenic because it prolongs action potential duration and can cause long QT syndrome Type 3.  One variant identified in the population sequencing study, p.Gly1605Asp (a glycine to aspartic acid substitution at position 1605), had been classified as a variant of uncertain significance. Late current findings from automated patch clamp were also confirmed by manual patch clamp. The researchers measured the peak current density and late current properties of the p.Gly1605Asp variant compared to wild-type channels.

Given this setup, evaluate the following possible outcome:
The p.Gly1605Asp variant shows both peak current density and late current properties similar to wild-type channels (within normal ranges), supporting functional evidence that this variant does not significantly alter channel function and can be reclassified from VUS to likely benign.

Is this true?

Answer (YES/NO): NO